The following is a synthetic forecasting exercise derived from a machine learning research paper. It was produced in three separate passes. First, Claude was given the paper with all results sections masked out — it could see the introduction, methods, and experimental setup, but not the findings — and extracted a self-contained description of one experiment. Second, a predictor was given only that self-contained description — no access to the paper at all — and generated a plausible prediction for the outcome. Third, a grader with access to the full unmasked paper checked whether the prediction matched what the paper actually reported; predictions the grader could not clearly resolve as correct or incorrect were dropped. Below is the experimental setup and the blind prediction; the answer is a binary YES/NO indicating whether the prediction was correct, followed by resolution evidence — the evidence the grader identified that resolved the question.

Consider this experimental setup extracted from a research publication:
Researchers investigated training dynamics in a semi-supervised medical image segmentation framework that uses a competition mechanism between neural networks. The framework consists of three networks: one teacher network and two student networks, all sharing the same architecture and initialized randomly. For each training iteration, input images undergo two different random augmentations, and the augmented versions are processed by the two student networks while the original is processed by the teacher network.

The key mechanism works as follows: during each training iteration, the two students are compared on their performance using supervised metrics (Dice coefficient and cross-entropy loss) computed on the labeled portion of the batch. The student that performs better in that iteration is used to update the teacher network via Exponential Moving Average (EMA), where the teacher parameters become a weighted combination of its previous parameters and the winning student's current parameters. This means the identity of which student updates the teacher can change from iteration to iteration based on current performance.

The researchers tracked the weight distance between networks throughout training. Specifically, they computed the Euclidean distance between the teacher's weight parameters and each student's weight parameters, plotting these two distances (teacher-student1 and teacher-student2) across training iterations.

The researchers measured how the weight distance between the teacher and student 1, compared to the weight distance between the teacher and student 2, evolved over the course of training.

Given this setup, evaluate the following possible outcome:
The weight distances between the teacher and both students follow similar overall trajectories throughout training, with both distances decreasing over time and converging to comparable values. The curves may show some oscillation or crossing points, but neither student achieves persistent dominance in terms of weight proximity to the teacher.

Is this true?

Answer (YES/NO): NO